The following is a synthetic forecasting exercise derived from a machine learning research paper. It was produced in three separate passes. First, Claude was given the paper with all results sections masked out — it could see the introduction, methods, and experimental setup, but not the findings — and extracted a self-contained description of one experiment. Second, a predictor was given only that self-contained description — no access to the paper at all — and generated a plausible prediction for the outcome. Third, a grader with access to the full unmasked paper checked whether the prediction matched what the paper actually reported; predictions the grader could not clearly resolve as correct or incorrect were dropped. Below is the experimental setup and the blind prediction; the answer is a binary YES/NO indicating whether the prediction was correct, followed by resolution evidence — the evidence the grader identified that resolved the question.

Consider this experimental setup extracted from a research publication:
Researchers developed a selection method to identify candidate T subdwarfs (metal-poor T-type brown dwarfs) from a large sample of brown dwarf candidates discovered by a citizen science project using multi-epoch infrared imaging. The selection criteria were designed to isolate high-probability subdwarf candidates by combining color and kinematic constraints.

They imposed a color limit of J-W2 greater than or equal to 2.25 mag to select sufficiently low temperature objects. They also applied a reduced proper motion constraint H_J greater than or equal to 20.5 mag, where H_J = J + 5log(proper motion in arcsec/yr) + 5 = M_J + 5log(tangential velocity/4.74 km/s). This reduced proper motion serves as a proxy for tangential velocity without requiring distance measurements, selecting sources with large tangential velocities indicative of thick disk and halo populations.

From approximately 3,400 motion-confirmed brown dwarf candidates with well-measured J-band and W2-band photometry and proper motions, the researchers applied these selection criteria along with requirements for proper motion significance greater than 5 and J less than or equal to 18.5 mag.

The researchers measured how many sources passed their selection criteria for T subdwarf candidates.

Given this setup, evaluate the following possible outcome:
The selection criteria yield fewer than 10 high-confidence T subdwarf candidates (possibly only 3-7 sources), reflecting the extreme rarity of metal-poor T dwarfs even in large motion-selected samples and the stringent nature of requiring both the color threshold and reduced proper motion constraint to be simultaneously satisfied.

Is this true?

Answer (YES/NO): NO